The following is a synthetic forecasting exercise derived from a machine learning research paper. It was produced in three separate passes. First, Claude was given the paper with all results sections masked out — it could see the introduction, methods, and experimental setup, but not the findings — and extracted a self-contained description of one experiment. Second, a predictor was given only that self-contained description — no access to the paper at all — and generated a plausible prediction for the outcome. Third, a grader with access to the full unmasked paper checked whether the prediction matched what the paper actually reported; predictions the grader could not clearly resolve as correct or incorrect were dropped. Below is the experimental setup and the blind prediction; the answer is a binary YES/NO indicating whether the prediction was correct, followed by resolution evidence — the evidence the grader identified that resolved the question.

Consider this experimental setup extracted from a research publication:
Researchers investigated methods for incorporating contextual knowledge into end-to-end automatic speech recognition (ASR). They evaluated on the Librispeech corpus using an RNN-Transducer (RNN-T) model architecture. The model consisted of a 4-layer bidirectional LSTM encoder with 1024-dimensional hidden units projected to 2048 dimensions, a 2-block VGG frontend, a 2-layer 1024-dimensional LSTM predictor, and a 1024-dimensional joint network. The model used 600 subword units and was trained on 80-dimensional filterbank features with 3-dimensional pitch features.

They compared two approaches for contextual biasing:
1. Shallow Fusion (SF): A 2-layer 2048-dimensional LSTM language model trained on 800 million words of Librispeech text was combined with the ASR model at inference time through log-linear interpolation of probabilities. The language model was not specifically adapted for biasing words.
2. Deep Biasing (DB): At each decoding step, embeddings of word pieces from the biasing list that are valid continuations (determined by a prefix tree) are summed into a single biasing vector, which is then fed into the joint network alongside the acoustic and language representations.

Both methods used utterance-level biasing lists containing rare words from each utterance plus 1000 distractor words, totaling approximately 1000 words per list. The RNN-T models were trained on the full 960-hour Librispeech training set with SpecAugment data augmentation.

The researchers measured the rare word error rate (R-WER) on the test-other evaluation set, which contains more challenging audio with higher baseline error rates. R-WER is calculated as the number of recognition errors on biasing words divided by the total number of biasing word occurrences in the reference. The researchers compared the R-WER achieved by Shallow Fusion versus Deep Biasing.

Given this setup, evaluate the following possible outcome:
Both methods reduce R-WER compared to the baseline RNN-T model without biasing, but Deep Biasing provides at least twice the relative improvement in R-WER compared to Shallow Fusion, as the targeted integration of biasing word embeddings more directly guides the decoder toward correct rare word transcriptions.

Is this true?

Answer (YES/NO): NO